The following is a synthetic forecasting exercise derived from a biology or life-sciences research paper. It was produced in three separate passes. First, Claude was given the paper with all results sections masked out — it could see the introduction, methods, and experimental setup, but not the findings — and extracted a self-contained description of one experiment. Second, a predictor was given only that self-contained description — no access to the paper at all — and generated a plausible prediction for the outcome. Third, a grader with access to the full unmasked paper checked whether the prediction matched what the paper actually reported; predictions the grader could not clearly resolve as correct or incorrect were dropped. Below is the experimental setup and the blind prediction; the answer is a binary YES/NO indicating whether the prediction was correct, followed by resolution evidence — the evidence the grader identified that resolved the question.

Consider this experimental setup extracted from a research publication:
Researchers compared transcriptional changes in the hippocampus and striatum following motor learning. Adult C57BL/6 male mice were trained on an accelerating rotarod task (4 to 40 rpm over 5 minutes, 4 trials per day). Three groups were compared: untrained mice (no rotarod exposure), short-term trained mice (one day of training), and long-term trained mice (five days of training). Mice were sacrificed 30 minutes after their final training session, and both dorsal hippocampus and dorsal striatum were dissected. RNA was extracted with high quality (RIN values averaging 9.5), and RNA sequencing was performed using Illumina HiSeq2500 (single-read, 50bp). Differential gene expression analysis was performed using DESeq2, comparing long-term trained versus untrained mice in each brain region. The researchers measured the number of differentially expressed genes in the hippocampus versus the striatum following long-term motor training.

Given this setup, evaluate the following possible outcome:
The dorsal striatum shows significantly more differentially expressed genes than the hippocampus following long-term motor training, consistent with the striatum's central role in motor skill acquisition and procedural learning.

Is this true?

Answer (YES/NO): YES